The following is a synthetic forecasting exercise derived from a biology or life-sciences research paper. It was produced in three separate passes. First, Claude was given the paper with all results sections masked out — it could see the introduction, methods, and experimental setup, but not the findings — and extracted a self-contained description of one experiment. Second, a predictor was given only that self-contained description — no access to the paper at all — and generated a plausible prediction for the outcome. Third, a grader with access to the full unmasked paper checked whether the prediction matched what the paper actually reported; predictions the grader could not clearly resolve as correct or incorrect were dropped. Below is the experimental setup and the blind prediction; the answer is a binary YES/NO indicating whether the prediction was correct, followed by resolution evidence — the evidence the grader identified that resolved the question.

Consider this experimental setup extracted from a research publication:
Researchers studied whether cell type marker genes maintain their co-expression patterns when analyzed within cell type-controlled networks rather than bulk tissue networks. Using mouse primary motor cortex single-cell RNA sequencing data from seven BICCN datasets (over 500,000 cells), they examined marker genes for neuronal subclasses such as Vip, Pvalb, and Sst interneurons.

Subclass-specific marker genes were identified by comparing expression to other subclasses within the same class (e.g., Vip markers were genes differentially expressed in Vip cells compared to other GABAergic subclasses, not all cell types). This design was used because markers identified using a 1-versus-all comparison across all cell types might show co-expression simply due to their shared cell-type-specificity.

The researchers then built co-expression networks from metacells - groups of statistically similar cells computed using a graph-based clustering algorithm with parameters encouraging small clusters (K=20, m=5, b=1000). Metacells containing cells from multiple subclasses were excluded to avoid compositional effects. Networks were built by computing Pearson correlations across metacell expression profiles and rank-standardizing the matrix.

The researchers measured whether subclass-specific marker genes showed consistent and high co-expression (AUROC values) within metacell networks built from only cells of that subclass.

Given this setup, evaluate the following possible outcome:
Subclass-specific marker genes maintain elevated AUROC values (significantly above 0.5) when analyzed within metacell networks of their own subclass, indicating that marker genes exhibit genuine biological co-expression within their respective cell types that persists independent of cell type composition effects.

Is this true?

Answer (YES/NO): YES